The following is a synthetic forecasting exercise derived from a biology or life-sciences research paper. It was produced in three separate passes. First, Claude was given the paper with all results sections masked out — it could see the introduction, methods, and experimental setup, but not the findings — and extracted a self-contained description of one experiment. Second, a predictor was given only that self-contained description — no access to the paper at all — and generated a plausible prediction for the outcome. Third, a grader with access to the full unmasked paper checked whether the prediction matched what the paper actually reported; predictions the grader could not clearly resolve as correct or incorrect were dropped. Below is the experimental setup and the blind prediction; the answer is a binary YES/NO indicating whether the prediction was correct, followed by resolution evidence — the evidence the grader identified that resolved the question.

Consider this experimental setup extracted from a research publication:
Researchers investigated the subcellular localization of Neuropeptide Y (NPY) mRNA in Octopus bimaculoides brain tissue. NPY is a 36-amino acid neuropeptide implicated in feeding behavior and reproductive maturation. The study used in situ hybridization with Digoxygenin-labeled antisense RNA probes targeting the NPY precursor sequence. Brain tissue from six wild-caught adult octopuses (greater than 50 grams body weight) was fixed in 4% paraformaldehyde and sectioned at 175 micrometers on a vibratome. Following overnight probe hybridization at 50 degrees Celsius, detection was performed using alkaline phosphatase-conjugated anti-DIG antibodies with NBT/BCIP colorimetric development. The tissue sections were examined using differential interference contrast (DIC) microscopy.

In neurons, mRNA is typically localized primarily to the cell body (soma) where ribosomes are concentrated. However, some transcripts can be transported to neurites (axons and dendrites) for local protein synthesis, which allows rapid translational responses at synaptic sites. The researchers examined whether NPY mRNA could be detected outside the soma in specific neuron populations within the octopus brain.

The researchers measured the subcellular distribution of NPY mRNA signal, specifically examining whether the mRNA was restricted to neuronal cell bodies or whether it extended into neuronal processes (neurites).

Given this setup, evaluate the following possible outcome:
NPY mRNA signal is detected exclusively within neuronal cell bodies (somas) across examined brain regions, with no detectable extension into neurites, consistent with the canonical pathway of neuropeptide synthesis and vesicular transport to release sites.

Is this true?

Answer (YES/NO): NO